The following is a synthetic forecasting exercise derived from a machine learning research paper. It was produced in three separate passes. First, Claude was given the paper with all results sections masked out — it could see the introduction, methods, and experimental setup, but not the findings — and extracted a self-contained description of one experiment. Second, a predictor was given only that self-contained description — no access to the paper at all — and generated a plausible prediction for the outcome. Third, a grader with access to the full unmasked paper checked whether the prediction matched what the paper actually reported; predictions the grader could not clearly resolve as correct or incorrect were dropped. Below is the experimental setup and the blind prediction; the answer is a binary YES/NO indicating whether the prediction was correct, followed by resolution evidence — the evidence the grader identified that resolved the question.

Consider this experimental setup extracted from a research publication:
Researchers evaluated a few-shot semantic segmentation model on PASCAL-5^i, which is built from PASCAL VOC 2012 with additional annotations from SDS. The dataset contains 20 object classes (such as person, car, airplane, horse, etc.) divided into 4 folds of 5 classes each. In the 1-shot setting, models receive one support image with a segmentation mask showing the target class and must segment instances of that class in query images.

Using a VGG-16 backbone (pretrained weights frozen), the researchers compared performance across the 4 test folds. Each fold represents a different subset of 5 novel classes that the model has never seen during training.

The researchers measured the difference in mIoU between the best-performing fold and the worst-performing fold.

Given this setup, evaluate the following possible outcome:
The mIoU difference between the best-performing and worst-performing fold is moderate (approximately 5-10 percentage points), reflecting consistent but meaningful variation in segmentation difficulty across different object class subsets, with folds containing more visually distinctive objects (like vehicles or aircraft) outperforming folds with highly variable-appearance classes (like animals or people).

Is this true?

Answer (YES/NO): NO